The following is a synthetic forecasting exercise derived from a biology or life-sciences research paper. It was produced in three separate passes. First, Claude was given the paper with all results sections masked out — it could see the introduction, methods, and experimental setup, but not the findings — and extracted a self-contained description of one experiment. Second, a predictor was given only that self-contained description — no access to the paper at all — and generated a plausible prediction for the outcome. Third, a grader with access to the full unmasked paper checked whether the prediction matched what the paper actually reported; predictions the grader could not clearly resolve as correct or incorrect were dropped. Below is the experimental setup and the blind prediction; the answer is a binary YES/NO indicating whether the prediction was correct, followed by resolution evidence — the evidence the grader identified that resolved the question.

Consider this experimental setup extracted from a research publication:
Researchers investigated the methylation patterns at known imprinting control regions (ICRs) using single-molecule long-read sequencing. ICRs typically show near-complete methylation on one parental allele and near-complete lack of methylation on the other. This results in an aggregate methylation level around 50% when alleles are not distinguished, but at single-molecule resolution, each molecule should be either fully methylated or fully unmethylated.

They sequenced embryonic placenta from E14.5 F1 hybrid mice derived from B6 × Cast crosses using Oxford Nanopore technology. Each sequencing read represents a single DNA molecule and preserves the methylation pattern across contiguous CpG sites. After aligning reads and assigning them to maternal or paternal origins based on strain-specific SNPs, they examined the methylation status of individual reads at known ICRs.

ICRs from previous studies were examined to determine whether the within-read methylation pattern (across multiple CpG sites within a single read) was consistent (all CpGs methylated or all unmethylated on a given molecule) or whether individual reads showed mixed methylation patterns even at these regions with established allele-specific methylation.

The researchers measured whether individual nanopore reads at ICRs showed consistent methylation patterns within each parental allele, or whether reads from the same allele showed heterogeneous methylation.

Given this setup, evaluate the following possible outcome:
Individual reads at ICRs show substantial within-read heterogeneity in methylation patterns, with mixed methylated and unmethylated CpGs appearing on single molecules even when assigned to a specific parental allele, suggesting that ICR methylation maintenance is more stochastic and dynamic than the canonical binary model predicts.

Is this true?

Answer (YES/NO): NO